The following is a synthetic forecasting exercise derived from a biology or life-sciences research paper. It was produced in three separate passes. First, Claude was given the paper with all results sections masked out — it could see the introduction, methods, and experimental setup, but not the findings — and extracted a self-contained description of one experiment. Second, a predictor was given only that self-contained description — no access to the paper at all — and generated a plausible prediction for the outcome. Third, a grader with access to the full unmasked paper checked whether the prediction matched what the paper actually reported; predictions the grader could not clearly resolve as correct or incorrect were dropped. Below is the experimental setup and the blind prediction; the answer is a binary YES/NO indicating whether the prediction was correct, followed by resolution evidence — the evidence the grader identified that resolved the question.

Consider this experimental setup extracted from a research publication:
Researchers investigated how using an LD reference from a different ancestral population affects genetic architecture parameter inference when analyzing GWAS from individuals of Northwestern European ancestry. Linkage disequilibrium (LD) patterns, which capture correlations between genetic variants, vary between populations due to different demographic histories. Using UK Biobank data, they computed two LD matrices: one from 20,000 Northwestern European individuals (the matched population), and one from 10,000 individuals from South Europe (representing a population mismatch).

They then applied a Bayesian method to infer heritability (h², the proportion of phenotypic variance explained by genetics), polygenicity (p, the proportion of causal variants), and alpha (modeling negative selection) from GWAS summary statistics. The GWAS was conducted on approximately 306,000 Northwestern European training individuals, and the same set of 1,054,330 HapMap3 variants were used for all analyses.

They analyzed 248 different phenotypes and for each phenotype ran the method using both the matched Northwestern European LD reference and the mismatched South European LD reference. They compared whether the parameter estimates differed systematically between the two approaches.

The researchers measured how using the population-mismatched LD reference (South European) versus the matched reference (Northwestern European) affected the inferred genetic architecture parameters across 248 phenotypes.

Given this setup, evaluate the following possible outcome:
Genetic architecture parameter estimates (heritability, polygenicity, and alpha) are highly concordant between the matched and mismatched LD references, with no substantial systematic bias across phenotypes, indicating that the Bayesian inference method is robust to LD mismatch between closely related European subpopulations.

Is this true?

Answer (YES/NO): NO